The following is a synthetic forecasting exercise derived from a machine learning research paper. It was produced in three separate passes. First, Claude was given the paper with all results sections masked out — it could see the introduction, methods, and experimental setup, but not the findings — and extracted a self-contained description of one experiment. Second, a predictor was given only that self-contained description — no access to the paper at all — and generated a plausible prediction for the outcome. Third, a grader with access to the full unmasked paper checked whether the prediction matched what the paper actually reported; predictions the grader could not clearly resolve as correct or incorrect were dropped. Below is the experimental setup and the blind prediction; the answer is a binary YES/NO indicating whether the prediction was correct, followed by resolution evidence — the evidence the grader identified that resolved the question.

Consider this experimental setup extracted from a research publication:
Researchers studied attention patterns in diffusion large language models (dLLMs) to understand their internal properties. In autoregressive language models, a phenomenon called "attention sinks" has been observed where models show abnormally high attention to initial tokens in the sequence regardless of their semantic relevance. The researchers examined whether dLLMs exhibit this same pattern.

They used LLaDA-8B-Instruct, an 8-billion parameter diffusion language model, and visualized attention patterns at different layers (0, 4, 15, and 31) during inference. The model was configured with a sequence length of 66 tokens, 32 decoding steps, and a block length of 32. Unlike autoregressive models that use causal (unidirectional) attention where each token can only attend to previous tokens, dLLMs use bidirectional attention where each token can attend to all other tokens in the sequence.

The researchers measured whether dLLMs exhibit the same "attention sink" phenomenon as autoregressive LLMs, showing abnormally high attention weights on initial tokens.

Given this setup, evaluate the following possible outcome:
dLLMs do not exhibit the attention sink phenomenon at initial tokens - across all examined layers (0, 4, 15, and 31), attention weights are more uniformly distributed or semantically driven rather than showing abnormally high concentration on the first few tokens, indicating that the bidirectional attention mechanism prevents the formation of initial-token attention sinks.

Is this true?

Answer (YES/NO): YES